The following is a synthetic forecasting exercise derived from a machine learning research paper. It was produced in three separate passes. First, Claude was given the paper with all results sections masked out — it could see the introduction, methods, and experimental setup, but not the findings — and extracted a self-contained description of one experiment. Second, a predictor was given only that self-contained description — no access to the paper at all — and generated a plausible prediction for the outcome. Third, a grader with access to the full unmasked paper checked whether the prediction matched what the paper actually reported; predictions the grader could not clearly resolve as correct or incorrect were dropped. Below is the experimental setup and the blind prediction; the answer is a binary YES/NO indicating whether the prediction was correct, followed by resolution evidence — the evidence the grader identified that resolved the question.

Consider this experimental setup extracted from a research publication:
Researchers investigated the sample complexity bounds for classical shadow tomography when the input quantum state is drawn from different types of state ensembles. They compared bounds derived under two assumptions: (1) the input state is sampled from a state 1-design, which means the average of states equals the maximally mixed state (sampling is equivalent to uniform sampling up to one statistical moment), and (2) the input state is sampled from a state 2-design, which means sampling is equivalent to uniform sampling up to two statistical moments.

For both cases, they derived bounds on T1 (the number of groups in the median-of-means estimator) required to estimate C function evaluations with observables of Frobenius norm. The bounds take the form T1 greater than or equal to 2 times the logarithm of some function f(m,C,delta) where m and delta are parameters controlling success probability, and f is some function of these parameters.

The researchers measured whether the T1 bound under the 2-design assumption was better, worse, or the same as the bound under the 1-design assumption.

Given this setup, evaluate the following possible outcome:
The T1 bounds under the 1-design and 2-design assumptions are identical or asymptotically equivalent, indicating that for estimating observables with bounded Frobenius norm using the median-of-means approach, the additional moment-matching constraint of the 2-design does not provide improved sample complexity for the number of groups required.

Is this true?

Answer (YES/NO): NO